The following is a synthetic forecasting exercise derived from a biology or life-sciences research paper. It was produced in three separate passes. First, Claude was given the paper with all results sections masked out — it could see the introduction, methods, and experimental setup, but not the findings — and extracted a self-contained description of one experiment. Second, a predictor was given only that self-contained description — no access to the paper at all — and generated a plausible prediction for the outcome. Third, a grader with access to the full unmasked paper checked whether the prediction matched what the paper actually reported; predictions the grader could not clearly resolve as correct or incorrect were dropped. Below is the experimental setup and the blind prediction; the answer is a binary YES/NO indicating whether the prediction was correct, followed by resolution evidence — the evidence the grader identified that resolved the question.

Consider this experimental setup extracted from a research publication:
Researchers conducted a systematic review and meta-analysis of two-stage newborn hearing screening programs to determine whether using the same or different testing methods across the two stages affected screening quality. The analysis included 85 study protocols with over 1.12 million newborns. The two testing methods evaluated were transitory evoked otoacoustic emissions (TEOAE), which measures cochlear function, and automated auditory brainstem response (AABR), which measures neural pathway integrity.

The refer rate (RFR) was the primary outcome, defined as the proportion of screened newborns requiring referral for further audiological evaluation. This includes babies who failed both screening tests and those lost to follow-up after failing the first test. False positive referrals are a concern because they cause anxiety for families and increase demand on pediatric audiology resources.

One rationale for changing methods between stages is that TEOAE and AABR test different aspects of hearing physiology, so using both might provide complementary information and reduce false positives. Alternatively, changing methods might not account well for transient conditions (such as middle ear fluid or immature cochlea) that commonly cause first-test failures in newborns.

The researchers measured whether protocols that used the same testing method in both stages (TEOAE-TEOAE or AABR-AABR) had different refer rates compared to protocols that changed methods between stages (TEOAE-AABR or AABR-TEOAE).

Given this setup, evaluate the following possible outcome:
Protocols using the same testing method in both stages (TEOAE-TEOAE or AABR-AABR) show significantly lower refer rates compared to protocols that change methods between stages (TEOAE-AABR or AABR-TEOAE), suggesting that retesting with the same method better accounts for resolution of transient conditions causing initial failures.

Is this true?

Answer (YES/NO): YES